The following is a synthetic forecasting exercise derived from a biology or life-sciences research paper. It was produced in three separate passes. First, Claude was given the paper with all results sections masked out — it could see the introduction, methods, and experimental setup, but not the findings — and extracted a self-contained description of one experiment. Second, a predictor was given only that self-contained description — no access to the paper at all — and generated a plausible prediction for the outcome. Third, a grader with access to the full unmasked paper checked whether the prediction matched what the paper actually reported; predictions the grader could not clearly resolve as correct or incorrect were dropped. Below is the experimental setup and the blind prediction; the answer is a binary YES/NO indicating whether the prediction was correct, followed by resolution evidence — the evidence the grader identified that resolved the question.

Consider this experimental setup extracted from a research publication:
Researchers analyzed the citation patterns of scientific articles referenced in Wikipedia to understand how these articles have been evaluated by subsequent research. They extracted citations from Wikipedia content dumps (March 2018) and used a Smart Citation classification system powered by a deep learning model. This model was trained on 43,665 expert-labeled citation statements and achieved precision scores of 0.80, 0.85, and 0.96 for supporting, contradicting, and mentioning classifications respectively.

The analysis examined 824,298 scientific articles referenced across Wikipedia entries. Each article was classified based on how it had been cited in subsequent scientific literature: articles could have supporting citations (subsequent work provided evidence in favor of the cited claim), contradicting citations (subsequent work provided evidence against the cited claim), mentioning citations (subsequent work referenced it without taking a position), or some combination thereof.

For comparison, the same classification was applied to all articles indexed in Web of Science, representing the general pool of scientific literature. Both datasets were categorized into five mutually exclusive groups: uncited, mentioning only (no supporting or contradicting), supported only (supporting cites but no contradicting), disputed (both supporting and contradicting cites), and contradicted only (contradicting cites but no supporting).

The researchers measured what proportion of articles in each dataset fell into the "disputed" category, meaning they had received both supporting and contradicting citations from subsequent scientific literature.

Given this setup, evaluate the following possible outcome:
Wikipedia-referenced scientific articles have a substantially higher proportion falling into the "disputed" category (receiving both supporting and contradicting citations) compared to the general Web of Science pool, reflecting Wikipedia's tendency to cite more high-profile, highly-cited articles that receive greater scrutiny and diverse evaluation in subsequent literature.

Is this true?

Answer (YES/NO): YES